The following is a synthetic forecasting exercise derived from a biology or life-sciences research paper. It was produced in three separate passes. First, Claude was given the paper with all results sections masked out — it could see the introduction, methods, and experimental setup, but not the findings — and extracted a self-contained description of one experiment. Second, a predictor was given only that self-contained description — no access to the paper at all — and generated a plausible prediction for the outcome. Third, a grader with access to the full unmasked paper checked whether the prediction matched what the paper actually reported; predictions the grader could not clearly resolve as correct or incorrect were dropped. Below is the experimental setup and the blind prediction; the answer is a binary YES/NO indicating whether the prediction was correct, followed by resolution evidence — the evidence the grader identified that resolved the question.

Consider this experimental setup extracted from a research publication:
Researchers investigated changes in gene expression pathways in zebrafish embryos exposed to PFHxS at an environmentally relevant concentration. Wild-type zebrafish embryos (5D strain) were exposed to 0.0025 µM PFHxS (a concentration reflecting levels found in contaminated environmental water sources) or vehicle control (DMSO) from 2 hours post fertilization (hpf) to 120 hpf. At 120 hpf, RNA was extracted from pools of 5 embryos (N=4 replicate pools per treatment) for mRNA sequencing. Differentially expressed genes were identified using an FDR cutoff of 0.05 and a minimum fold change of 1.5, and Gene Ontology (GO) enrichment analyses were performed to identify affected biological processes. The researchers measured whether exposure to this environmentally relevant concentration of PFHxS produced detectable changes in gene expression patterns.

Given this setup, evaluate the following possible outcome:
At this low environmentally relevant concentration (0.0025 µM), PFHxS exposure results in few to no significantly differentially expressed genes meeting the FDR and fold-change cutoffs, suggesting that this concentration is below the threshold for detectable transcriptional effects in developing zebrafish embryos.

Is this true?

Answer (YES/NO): NO